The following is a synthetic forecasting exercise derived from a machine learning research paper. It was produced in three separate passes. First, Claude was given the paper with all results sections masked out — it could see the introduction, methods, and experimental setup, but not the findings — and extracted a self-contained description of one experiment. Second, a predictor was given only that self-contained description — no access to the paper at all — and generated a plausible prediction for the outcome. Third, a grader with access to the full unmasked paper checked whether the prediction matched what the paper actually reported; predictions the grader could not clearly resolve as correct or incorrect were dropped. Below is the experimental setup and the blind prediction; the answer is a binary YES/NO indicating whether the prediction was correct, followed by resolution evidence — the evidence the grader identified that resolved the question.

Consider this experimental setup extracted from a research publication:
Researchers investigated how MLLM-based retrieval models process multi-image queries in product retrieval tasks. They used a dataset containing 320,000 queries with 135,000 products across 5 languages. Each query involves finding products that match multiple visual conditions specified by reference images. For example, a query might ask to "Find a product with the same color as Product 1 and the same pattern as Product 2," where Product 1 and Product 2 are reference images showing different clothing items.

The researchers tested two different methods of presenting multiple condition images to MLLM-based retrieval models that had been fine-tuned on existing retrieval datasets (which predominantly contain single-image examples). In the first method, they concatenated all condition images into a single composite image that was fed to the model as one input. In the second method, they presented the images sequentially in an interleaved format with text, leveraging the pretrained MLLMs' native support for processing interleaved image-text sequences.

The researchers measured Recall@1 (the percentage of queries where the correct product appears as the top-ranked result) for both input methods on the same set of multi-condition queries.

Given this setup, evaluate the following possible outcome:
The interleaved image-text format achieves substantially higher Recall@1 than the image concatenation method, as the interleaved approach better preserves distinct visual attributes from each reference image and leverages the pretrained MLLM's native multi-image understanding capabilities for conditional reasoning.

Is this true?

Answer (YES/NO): NO